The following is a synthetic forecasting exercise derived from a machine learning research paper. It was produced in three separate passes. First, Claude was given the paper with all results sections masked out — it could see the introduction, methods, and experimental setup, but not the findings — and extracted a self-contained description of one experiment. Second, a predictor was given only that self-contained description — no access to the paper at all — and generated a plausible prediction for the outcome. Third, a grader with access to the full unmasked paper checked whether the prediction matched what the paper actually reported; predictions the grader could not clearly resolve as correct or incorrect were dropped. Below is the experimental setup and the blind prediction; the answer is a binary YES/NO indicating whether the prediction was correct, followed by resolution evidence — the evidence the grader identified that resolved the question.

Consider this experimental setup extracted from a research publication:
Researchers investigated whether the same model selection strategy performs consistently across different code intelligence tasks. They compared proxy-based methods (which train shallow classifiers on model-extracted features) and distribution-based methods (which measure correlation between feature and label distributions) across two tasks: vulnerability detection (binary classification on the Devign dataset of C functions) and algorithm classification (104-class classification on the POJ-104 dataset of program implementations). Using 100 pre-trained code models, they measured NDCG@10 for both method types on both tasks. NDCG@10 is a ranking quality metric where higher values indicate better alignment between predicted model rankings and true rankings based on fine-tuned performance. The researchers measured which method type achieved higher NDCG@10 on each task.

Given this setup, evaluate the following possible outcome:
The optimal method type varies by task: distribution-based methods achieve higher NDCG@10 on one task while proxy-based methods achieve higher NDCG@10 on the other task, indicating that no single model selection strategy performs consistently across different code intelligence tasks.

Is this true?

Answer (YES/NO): YES